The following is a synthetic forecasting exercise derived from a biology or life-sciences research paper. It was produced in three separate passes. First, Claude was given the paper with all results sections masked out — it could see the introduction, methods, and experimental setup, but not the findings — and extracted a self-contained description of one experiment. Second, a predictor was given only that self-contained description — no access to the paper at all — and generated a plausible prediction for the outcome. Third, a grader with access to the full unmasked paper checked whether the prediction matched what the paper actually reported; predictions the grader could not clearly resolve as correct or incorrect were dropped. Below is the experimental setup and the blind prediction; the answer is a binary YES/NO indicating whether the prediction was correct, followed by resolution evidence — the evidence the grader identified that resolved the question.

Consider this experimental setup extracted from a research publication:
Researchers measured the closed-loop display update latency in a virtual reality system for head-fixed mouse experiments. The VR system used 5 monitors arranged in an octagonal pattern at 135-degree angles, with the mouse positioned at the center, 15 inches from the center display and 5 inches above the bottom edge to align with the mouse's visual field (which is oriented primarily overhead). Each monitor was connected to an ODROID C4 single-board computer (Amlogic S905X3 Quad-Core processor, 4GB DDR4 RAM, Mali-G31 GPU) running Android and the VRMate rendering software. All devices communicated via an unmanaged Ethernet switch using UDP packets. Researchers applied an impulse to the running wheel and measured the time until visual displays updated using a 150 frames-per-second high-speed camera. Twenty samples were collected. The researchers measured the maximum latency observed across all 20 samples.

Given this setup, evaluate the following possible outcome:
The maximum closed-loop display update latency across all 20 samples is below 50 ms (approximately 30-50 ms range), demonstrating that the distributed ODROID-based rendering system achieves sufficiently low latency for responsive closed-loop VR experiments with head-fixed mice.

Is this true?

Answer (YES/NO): NO